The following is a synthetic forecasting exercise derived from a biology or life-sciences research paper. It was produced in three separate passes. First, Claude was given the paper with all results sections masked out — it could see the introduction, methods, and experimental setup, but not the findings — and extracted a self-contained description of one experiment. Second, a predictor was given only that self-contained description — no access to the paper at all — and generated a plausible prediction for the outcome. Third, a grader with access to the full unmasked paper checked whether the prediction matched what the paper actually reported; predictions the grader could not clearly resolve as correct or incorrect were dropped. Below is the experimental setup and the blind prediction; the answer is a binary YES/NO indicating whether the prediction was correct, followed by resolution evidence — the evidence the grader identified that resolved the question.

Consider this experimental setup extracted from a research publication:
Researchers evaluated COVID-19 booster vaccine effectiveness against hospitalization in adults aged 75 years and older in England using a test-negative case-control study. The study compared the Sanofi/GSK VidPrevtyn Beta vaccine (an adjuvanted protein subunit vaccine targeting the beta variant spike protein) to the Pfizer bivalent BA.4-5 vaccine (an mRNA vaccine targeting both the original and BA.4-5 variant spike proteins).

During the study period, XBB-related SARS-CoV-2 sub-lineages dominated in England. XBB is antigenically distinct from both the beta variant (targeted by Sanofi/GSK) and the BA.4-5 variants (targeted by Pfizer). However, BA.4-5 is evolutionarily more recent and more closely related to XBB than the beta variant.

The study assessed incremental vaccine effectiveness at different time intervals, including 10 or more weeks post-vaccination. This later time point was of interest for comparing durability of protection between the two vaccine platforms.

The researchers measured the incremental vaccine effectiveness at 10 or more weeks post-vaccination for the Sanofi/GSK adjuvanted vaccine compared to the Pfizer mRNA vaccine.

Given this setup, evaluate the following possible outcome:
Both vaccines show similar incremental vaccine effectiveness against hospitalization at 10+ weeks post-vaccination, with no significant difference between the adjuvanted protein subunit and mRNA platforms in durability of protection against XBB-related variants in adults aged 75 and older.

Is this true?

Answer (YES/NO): NO